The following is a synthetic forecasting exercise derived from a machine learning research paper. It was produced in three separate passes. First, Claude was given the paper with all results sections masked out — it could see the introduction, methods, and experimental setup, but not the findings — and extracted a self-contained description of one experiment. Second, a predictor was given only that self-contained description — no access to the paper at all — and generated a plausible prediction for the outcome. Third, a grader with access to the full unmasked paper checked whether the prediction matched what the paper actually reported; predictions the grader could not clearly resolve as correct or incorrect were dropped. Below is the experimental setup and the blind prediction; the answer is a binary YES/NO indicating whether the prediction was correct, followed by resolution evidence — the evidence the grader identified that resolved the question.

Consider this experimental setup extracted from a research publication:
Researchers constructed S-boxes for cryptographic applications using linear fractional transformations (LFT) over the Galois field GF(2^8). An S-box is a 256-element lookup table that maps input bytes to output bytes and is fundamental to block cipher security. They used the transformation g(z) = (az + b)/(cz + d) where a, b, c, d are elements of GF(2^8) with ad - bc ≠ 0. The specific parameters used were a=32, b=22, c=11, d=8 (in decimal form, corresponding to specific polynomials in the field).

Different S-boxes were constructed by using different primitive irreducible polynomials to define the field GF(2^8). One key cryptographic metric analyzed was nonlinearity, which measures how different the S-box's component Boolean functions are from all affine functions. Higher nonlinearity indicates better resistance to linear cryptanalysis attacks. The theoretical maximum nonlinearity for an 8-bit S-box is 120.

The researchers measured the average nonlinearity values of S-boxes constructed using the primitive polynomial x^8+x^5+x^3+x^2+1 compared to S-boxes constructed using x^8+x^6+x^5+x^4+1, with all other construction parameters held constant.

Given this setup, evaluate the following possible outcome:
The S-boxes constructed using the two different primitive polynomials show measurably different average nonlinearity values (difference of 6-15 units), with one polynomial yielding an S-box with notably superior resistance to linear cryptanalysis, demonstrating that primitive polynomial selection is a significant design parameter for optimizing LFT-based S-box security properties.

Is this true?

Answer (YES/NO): NO